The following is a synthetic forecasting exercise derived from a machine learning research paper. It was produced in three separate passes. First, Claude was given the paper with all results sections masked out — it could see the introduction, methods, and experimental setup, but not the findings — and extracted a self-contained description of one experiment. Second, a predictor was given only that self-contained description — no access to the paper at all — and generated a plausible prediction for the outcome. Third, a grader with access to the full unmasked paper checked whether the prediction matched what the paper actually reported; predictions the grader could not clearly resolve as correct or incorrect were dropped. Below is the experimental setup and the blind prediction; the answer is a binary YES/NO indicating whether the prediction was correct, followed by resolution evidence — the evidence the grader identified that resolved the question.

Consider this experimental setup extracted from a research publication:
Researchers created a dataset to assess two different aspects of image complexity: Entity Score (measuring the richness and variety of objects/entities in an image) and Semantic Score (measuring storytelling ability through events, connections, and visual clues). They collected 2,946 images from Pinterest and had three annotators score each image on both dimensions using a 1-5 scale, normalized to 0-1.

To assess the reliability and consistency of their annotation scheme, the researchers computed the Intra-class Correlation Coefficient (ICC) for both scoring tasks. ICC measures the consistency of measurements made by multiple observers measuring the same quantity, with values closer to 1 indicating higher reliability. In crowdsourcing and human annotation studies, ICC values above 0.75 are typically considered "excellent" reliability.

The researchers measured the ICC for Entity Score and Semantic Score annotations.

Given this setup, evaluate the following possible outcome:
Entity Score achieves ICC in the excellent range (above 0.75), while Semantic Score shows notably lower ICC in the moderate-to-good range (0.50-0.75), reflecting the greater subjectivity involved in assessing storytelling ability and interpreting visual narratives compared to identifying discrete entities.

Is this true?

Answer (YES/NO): NO